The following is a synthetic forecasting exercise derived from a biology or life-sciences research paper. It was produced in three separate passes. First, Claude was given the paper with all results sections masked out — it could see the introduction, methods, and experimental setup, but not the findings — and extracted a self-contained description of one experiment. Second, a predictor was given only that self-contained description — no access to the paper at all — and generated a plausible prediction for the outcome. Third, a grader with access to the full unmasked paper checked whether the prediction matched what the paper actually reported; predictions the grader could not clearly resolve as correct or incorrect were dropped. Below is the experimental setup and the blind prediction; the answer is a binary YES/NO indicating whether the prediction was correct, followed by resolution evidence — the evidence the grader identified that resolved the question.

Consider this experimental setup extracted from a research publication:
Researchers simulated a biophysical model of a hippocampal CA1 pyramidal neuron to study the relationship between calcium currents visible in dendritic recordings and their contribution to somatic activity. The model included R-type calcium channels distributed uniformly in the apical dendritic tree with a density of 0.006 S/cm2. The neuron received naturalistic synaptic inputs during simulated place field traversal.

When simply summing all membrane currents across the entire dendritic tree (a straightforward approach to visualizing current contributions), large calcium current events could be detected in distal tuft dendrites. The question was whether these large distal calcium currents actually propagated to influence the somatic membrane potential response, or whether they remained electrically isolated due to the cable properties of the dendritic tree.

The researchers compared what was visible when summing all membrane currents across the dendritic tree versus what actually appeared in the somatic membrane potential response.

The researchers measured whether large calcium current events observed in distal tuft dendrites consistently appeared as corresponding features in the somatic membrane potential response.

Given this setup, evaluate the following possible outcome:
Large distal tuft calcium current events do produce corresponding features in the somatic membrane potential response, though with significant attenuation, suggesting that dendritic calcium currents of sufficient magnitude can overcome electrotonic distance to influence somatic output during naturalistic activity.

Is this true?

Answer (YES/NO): NO